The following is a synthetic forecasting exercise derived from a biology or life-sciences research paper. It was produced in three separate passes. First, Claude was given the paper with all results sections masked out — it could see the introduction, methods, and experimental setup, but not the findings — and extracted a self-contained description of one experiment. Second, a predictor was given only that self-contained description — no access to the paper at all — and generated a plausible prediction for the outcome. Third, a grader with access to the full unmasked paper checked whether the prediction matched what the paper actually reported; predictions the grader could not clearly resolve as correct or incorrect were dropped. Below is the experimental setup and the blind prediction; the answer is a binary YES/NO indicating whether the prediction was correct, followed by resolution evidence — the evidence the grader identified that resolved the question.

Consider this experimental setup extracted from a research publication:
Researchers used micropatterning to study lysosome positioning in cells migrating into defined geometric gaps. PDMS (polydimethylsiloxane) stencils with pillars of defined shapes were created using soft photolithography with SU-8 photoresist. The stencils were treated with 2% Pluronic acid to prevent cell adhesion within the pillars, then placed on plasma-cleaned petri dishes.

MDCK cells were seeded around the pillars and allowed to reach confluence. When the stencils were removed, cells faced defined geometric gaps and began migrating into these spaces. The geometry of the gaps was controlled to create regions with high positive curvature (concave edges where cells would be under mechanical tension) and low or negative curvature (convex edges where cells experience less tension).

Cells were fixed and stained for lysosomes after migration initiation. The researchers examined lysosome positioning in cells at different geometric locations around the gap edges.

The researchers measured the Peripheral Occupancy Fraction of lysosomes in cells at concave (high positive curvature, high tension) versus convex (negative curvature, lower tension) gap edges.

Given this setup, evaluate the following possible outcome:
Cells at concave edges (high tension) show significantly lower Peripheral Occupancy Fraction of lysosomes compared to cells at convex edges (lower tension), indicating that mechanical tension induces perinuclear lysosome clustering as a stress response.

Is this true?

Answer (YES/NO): NO